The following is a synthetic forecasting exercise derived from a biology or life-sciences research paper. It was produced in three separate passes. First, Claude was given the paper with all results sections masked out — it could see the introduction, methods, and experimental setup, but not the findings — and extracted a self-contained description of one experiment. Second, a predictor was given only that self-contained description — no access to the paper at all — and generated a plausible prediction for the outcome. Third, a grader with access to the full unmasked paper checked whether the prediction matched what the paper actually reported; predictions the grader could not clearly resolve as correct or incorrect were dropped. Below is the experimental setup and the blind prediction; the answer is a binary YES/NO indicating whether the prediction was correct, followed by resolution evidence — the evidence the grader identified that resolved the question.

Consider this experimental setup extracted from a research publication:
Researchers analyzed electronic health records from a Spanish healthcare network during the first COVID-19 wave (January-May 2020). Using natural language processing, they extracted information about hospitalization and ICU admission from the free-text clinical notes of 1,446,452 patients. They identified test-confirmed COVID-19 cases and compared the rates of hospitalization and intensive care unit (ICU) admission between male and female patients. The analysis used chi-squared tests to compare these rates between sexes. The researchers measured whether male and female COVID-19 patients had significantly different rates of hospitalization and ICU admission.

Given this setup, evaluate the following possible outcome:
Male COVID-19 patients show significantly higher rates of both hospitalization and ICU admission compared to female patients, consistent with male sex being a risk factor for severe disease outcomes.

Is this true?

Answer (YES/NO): YES